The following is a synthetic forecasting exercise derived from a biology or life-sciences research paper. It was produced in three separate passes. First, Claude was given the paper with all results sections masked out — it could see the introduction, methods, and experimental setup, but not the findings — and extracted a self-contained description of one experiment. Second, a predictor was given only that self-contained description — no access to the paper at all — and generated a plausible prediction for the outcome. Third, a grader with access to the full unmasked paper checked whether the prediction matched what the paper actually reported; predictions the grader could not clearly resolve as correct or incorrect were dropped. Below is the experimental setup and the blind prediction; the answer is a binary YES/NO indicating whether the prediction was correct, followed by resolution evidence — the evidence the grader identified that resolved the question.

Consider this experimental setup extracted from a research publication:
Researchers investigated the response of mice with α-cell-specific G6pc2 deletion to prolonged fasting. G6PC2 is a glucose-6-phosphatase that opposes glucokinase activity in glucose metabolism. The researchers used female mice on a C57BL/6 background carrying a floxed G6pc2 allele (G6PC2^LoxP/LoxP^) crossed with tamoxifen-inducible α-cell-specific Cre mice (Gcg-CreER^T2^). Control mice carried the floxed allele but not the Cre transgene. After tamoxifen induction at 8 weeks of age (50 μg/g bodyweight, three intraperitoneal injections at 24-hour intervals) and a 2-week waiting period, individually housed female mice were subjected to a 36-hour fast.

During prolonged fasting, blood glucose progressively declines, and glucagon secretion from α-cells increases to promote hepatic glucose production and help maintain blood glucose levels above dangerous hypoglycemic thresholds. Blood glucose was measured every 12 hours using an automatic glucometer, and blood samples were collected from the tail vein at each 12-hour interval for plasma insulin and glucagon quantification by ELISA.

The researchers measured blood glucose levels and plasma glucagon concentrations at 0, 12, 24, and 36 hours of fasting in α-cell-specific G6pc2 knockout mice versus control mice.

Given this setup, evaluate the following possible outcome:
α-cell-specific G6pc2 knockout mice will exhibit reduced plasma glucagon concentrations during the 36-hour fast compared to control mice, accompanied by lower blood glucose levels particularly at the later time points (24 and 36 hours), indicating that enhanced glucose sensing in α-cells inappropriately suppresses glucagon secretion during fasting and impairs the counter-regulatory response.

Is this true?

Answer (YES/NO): YES